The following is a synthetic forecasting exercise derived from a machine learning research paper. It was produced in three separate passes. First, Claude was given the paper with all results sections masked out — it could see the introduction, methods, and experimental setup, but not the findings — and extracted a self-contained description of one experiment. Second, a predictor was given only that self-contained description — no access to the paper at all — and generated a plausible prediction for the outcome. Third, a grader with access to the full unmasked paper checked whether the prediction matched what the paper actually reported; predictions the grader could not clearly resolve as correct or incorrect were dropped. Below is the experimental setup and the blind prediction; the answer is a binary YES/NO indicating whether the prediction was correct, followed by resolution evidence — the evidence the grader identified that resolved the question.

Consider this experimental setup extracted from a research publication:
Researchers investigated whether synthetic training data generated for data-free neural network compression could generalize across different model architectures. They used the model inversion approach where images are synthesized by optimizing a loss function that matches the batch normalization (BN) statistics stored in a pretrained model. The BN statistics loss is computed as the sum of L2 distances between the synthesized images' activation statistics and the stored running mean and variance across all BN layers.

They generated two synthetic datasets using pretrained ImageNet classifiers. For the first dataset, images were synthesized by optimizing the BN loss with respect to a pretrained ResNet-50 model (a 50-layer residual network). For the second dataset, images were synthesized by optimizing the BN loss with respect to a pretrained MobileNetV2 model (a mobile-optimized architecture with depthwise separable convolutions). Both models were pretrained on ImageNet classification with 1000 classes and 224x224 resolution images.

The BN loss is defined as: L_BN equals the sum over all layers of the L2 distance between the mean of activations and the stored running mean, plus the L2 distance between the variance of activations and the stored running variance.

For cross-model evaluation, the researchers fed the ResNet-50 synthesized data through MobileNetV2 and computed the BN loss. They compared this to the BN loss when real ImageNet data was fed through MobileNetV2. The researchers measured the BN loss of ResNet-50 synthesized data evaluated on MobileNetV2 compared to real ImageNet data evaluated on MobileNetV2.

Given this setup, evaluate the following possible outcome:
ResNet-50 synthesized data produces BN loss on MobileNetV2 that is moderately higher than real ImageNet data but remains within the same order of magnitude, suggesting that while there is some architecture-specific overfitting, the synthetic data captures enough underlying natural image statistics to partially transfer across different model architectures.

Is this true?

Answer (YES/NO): NO